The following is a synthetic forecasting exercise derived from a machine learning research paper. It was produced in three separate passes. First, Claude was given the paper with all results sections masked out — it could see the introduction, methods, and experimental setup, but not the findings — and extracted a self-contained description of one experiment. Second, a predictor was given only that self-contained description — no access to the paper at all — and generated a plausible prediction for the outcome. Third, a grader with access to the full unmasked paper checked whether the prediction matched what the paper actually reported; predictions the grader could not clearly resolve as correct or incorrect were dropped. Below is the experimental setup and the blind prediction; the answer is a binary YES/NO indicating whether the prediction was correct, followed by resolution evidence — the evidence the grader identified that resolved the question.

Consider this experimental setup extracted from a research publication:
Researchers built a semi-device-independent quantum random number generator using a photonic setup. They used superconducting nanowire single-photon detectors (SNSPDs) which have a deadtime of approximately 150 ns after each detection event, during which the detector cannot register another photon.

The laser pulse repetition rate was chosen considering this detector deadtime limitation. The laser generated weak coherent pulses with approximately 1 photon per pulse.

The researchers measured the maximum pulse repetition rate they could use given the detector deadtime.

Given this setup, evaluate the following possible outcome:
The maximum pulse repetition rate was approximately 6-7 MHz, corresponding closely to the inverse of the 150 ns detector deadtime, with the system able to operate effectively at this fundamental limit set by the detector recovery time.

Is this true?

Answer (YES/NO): NO